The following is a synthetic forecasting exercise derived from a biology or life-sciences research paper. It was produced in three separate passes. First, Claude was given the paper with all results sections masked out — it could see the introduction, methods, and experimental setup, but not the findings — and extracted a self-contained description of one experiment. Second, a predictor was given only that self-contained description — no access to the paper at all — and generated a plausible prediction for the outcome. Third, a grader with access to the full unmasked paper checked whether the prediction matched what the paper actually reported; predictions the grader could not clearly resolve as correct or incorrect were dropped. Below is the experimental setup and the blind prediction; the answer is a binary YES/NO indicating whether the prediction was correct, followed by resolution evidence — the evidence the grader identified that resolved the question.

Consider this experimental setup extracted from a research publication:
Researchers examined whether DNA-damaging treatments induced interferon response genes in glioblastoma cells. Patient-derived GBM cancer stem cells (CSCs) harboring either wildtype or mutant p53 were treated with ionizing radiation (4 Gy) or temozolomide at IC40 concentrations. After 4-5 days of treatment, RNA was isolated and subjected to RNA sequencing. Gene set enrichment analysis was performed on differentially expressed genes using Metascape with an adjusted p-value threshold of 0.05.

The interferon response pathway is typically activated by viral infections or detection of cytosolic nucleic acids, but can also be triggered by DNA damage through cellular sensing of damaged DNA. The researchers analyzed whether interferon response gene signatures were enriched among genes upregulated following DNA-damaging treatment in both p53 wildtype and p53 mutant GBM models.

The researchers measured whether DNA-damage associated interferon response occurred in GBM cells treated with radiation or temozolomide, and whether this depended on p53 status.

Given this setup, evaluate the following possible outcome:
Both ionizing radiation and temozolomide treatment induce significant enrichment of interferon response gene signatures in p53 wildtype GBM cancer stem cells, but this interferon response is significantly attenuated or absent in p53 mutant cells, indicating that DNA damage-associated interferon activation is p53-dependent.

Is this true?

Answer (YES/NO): NO